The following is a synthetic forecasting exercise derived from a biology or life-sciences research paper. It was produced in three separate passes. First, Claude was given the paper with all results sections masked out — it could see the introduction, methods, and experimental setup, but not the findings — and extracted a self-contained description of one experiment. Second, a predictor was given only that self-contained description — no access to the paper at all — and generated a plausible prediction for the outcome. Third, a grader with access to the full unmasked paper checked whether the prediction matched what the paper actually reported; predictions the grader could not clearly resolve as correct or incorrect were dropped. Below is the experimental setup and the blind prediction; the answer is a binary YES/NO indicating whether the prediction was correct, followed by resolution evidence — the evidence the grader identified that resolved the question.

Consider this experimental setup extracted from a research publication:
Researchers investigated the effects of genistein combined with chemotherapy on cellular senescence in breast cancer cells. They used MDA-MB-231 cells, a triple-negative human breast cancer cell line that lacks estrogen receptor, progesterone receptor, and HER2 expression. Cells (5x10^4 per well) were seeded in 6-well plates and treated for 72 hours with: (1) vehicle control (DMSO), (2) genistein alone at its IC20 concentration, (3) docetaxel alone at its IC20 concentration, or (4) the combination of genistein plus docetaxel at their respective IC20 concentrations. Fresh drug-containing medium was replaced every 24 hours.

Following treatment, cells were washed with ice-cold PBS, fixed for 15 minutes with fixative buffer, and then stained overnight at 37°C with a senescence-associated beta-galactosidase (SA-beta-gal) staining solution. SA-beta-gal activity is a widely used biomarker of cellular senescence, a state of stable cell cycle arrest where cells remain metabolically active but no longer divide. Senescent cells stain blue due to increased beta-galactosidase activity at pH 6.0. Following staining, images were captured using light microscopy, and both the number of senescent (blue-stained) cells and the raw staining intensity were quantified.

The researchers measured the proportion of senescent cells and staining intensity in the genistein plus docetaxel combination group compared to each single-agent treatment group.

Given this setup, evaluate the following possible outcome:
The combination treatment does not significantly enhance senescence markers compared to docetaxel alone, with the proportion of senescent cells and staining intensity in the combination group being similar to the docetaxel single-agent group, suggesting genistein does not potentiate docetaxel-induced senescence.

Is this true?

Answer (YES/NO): NO